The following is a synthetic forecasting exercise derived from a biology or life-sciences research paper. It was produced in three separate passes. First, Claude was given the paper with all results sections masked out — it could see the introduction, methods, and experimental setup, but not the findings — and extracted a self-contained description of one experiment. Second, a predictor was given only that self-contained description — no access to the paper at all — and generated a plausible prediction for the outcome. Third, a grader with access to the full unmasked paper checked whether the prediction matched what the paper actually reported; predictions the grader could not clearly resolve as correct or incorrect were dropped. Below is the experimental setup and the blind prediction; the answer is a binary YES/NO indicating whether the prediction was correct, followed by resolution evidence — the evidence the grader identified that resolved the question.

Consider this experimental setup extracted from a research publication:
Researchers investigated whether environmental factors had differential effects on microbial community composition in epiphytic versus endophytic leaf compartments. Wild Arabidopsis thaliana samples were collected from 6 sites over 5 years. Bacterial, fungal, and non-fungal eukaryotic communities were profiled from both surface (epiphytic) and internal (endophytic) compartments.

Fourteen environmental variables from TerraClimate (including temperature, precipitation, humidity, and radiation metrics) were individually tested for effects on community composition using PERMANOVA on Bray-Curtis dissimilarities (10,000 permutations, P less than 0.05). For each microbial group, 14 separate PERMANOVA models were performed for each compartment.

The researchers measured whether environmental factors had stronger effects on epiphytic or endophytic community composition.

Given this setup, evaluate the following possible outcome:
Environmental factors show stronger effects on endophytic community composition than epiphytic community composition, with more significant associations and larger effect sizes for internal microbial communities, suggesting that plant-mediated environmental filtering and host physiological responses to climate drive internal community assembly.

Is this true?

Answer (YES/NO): NO